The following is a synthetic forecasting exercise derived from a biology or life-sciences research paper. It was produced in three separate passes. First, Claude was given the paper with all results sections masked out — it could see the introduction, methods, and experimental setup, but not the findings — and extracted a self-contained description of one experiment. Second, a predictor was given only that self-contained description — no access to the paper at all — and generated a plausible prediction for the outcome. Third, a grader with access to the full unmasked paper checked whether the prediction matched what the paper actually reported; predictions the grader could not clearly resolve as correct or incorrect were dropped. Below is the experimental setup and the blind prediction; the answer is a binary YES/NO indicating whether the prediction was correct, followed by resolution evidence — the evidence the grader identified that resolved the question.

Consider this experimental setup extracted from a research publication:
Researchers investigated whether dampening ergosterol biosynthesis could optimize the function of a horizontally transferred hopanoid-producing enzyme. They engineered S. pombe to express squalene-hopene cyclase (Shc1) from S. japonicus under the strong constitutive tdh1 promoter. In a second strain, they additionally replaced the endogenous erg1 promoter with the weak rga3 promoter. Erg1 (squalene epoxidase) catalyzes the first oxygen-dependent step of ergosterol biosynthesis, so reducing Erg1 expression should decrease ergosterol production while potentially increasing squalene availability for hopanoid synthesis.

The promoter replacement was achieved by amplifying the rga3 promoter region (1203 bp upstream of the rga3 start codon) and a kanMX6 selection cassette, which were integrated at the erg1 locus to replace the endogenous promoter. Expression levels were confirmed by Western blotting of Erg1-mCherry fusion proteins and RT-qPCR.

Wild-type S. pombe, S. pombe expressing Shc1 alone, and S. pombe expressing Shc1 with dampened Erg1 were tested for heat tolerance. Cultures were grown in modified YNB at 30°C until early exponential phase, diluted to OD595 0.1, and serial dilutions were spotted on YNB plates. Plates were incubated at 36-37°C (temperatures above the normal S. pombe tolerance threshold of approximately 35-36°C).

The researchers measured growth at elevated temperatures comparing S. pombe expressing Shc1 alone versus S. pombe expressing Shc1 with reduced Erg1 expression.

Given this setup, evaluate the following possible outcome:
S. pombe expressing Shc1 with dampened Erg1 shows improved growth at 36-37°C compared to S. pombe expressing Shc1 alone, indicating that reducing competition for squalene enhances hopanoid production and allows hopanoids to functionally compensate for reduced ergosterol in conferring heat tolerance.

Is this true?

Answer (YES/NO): YES